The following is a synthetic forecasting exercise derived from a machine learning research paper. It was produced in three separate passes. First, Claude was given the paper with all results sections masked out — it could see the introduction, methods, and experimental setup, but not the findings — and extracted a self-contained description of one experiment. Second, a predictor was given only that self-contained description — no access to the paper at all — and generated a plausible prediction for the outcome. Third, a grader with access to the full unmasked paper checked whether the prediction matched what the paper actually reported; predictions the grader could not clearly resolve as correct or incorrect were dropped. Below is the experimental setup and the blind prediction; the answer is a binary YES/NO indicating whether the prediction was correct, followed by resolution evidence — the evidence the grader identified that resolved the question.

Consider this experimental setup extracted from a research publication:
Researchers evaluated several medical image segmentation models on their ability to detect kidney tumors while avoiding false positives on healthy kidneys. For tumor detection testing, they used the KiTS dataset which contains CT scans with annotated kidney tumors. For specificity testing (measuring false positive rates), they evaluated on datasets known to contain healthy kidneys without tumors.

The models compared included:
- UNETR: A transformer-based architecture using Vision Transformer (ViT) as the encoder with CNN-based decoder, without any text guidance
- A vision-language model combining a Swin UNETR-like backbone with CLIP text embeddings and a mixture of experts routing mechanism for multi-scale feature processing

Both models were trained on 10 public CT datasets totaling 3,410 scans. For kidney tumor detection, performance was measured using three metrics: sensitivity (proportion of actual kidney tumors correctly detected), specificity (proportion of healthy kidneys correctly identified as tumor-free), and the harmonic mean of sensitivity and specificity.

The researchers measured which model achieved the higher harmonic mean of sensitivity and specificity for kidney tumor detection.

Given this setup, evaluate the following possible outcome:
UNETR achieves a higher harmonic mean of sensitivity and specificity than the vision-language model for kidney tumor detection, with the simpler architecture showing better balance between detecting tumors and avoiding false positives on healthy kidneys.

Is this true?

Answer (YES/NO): YES